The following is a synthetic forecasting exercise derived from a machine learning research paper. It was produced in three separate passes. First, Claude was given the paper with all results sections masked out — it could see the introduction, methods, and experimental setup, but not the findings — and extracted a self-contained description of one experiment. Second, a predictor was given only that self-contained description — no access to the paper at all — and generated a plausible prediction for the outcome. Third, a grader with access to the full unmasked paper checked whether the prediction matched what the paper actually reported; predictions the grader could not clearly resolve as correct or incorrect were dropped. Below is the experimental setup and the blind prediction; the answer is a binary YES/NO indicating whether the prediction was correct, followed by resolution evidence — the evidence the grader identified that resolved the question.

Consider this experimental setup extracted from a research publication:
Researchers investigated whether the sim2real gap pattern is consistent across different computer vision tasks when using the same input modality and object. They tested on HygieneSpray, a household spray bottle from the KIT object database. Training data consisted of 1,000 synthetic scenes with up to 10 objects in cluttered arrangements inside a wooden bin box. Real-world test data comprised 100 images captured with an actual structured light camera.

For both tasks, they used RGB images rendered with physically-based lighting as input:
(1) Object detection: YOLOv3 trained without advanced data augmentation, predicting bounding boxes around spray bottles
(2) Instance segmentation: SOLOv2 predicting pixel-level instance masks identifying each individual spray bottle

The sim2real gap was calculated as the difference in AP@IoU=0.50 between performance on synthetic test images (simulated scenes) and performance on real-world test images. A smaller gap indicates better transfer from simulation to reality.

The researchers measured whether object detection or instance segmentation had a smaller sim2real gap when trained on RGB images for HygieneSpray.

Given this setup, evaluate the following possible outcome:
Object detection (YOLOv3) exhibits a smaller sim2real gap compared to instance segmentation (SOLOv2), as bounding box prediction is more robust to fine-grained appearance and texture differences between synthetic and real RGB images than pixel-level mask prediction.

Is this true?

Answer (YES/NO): NO